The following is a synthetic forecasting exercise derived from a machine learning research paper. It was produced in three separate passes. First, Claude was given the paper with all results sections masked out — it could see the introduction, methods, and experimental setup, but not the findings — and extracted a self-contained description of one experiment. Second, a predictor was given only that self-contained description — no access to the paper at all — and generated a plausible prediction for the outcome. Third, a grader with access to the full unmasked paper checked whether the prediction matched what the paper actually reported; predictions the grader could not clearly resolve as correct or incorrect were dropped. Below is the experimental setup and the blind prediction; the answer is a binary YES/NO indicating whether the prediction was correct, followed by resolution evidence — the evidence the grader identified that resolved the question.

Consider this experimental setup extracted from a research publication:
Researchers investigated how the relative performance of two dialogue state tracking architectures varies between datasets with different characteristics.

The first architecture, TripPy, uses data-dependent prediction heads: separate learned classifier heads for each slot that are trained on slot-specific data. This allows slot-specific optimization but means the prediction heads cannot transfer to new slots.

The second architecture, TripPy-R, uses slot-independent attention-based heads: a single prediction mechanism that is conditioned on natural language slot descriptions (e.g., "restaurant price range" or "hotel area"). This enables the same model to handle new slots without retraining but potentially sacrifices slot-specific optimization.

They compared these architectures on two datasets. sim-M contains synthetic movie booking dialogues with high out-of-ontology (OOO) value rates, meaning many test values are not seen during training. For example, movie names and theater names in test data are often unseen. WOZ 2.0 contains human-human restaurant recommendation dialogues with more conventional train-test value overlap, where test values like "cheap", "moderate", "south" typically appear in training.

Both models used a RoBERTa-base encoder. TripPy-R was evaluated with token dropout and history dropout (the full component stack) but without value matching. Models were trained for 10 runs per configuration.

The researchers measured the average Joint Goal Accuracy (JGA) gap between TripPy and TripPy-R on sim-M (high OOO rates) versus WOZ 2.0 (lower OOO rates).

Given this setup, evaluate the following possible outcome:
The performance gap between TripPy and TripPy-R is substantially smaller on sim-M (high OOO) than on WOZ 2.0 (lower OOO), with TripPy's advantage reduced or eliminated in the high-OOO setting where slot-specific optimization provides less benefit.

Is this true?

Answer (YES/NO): NO